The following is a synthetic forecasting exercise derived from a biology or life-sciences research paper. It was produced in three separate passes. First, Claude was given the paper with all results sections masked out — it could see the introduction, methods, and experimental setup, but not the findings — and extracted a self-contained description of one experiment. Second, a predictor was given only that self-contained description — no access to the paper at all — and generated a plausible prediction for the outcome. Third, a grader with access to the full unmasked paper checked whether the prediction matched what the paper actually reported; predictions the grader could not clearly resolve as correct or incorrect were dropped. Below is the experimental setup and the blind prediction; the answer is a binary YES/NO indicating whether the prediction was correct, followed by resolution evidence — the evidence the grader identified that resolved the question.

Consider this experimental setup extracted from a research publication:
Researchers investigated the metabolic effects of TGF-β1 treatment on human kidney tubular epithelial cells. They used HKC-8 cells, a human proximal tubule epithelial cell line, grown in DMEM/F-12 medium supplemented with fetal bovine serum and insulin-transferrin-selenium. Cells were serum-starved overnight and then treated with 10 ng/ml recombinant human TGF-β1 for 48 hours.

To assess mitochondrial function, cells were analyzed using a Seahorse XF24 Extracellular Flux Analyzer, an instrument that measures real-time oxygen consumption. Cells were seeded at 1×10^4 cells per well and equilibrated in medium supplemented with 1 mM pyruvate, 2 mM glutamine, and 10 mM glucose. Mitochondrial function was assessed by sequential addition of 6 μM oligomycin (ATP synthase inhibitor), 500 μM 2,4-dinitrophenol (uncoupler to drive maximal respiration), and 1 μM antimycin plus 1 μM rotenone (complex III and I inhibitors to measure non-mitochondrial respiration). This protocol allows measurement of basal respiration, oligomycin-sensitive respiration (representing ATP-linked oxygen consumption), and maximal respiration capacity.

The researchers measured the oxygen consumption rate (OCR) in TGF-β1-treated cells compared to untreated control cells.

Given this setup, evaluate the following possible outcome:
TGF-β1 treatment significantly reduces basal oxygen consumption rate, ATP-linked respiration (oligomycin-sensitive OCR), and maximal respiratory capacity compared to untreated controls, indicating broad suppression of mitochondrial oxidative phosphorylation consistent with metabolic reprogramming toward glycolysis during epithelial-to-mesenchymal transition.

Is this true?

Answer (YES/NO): NO